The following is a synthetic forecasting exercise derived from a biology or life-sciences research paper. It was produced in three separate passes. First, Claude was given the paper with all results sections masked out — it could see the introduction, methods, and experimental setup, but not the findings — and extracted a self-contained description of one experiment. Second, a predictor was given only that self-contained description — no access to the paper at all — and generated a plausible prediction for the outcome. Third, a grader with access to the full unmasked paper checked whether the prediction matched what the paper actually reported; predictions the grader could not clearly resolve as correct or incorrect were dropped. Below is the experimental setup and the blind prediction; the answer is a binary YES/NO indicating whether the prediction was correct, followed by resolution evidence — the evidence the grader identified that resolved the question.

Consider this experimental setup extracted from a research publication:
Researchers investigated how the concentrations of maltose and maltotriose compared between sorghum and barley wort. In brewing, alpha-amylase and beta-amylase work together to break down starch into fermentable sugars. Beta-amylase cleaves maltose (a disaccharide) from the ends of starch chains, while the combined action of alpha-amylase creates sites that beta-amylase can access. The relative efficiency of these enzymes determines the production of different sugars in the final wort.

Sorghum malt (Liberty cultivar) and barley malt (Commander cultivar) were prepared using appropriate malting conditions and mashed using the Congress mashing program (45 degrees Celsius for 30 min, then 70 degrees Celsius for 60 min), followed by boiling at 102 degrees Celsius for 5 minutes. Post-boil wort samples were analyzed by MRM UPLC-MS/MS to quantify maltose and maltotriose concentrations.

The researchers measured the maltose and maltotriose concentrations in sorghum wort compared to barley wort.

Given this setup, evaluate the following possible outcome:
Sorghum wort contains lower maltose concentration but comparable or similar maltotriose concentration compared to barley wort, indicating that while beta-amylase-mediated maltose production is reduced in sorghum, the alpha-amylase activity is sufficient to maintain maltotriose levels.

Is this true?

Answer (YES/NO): NO